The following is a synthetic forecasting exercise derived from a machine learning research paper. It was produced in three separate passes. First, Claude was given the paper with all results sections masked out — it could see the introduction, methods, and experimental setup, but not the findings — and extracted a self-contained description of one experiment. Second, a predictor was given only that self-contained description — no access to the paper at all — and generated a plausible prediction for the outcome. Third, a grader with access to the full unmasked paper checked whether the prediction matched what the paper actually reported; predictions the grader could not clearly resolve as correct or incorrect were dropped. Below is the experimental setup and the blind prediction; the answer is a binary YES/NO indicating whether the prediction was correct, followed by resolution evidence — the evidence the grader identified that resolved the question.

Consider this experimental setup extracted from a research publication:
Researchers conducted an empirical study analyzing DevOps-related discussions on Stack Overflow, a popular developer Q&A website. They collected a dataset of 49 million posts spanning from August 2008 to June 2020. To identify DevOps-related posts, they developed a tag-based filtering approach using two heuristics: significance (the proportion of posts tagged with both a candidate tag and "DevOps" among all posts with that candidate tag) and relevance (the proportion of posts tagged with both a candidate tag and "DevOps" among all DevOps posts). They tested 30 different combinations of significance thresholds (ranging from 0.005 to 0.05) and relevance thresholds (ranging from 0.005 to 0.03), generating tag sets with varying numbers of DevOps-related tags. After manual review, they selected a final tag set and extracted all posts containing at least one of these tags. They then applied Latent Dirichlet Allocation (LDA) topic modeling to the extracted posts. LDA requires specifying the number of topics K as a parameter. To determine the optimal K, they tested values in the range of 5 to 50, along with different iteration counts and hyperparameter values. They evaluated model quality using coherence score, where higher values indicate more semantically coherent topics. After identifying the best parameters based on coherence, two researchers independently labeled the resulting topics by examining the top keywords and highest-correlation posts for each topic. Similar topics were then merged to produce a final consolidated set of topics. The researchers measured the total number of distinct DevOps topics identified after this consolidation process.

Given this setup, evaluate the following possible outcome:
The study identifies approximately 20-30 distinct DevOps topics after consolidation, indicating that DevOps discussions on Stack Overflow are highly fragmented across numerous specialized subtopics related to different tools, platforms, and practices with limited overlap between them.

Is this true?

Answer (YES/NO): YES